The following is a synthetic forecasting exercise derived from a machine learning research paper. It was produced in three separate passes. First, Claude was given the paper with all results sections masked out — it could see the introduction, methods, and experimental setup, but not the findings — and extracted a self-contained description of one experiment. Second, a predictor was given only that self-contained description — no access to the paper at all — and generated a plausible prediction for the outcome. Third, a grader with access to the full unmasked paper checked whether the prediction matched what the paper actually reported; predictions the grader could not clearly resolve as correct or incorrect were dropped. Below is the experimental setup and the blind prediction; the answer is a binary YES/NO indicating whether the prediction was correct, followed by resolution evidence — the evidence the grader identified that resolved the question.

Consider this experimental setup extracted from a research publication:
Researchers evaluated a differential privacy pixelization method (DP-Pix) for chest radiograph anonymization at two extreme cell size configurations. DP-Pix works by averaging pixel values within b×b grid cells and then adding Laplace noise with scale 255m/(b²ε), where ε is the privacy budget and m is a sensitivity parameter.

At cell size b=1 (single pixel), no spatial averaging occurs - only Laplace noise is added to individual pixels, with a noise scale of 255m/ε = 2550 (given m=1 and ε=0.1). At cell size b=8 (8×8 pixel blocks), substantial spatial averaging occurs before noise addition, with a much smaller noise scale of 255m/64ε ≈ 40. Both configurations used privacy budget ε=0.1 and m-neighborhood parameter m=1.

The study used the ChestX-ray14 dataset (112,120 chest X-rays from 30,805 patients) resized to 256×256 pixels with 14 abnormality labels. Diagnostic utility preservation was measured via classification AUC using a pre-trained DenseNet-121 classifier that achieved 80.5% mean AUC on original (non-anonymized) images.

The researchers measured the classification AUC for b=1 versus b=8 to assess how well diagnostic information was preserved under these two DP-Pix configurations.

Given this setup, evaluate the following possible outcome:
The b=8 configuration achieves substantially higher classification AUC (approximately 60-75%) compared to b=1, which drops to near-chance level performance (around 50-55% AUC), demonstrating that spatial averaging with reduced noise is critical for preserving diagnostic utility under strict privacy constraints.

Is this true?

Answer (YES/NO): NO